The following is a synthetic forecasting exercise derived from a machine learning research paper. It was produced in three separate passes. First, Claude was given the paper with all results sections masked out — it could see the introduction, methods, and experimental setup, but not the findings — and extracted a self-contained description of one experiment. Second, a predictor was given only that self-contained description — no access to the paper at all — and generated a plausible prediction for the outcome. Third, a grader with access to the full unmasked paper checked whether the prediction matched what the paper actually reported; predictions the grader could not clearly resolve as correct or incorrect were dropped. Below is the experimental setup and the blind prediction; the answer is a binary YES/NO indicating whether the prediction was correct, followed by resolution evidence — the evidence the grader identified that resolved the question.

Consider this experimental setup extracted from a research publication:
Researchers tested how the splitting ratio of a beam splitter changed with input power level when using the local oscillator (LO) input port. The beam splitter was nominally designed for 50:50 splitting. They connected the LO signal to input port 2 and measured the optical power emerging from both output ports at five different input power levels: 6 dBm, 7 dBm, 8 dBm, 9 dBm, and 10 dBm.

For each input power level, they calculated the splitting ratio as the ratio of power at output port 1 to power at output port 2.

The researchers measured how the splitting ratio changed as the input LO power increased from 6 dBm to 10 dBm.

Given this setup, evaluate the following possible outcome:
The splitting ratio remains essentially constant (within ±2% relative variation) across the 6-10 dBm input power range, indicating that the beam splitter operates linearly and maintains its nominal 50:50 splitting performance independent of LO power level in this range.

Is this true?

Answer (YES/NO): NO